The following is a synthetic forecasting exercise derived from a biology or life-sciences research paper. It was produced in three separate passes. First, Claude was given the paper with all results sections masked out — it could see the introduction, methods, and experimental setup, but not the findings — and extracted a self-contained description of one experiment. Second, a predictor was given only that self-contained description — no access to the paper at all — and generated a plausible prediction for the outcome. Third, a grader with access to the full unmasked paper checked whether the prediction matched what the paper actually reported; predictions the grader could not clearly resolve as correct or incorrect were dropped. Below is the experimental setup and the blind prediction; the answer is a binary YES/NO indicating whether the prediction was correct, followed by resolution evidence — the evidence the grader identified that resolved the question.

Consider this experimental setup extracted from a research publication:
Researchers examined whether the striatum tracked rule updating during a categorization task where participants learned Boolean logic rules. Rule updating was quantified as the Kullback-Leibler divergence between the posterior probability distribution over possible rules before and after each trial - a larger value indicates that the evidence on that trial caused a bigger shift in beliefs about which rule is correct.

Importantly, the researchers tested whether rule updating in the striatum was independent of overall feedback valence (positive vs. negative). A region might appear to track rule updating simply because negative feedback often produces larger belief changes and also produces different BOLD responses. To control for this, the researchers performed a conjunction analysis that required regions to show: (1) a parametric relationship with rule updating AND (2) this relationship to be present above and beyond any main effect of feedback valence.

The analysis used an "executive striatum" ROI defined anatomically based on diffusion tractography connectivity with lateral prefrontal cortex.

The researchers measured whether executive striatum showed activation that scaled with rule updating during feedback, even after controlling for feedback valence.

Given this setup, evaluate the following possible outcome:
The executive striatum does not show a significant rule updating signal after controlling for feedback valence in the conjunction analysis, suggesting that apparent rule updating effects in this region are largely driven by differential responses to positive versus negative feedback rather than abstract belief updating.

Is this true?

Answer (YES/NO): NO